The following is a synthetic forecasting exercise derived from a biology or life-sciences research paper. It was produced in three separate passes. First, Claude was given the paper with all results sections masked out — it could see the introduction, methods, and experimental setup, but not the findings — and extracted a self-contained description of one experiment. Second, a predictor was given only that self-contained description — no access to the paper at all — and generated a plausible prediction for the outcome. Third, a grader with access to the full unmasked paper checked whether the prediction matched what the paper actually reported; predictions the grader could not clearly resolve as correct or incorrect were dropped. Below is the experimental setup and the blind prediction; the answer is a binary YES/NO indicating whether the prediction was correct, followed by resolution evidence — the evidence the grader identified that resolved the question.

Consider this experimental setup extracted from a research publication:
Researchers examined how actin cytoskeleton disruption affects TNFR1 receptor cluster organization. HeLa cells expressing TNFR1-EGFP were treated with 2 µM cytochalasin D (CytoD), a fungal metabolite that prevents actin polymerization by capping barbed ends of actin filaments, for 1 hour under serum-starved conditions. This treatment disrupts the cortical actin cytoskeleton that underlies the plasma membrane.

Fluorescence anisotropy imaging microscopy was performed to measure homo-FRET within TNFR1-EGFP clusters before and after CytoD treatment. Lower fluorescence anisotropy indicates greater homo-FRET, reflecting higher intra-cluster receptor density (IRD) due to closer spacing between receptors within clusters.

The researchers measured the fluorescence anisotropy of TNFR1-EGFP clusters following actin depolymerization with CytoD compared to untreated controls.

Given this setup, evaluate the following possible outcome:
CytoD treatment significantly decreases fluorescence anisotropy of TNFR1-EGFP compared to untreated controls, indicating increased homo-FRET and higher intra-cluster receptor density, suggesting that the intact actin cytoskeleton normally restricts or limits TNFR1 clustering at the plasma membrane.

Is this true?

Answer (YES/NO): NO